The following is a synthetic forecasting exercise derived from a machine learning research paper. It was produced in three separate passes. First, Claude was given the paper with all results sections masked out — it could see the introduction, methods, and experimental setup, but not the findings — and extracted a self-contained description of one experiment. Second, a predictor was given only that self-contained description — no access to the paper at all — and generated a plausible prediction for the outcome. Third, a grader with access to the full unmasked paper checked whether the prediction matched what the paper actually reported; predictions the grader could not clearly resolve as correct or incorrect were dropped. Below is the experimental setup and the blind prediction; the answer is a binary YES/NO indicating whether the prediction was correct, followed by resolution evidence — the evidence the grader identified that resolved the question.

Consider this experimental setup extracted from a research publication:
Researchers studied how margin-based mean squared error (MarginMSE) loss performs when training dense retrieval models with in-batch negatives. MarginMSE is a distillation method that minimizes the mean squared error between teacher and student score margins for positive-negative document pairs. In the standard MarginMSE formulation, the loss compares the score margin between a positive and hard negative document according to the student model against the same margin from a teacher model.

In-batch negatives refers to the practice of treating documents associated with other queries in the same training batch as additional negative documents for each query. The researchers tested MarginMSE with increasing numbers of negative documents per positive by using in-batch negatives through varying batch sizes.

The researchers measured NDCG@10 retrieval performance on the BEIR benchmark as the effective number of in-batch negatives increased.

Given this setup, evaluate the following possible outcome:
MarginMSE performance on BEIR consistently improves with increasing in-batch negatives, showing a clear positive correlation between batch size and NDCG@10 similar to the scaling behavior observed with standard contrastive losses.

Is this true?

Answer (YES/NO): NO